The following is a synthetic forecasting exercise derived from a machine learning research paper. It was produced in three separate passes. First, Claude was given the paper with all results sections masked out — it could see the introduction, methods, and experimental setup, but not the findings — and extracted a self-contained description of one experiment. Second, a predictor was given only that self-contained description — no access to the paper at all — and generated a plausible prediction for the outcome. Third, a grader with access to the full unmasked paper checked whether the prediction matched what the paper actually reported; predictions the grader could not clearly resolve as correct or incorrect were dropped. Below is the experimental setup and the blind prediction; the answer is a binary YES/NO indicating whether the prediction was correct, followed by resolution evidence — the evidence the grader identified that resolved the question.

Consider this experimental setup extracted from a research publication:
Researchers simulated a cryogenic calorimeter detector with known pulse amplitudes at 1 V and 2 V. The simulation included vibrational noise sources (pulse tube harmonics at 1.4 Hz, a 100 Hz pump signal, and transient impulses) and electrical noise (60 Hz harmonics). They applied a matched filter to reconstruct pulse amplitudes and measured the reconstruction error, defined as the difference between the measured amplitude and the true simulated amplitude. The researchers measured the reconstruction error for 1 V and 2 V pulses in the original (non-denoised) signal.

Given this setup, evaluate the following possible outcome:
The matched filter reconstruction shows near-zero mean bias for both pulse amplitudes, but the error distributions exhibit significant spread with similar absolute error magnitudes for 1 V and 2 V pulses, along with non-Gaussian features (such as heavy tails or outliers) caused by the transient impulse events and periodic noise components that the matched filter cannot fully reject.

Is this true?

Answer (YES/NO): NO